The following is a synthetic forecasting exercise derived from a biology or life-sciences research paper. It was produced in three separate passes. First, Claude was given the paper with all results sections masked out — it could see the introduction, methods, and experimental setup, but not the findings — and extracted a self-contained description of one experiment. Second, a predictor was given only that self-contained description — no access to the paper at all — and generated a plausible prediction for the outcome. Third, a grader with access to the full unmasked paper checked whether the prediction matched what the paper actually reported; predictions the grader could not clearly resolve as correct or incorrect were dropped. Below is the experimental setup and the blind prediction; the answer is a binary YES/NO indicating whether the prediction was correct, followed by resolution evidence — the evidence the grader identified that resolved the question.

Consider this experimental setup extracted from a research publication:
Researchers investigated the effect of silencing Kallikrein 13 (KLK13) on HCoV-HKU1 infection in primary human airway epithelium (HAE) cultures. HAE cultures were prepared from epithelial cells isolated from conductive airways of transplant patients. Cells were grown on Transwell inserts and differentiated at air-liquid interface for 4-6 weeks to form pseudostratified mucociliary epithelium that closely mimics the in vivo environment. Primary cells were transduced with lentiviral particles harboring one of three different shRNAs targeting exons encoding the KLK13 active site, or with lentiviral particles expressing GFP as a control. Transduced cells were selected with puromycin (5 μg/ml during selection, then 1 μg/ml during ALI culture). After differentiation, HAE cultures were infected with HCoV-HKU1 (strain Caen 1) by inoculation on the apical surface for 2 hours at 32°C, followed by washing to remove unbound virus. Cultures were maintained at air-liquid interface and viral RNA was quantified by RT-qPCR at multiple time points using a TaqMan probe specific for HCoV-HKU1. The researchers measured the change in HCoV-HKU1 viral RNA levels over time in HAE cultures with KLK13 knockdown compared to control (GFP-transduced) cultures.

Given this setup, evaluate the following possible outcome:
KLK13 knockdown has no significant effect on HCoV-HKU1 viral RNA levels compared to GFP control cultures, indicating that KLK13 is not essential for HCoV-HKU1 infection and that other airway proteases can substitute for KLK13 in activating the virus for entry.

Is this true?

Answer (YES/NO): NO